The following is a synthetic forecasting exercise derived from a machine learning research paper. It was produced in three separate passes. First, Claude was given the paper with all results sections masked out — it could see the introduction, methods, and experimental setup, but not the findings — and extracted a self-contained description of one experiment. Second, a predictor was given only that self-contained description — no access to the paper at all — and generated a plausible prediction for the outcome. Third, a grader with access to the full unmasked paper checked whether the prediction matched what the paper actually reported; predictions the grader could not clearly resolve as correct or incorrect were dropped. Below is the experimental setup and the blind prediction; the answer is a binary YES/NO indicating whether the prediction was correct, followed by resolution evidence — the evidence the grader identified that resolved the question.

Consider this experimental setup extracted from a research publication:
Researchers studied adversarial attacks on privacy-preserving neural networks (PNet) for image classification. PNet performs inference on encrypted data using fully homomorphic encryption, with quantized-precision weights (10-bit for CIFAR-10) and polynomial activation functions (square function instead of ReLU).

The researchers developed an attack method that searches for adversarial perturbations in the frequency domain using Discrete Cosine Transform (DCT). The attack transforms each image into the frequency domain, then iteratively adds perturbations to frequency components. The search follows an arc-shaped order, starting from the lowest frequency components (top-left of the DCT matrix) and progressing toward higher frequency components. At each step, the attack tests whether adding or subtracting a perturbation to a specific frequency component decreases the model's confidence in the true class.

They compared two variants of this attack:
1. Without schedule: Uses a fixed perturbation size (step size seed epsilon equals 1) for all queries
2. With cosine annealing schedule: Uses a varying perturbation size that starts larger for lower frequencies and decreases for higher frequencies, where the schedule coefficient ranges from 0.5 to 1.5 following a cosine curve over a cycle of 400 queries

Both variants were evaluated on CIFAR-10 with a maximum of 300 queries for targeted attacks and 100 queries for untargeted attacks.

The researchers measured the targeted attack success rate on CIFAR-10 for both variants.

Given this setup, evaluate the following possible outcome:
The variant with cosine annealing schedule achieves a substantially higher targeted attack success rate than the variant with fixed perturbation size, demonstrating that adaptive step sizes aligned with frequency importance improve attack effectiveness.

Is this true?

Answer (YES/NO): YES